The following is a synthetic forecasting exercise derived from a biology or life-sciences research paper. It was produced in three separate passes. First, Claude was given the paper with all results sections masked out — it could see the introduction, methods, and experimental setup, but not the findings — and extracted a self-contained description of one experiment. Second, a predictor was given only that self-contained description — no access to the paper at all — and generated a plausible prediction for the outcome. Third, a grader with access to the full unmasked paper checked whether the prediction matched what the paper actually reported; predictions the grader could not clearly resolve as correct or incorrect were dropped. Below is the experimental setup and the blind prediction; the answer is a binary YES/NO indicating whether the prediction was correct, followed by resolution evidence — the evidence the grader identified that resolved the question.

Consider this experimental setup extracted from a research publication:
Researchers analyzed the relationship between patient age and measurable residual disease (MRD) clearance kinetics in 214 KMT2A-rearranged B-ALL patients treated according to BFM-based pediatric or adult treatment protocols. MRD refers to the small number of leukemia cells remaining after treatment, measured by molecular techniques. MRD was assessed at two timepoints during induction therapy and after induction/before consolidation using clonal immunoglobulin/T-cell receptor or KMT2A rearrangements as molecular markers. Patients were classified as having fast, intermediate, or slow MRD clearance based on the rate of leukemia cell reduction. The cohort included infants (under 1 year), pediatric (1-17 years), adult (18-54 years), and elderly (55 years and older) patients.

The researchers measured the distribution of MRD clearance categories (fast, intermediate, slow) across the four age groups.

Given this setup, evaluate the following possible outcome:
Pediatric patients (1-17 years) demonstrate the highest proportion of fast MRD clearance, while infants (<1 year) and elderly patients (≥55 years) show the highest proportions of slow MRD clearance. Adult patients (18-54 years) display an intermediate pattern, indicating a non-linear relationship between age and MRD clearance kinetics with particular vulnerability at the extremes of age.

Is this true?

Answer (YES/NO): NO